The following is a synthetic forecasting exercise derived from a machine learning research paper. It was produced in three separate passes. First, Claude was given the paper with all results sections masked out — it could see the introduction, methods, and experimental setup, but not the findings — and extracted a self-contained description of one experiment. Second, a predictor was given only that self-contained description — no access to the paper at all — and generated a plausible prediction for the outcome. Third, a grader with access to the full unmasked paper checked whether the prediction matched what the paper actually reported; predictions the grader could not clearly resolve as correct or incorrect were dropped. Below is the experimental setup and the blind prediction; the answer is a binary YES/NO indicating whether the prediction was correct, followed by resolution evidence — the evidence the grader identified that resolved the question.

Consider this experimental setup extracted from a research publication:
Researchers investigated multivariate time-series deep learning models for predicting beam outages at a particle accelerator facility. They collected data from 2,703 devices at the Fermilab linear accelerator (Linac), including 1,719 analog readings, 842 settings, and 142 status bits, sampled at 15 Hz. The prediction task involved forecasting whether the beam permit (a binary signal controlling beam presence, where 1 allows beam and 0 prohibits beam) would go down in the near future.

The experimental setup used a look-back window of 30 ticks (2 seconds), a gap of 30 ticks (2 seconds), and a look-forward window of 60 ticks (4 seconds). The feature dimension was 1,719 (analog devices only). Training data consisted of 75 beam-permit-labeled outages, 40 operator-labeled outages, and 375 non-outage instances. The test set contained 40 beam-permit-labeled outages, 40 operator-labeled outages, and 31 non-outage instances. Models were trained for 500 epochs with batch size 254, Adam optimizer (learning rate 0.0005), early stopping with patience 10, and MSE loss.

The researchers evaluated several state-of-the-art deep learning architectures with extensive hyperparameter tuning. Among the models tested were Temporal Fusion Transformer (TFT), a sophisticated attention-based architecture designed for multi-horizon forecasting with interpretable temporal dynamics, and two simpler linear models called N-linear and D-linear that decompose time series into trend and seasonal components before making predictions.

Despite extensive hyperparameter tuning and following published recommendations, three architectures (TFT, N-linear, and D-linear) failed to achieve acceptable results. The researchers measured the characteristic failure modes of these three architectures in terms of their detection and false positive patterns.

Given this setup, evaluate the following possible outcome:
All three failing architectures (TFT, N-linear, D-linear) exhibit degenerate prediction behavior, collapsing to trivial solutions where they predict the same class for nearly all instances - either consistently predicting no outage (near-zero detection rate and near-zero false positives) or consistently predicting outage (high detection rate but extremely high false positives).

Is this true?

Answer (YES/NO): YES